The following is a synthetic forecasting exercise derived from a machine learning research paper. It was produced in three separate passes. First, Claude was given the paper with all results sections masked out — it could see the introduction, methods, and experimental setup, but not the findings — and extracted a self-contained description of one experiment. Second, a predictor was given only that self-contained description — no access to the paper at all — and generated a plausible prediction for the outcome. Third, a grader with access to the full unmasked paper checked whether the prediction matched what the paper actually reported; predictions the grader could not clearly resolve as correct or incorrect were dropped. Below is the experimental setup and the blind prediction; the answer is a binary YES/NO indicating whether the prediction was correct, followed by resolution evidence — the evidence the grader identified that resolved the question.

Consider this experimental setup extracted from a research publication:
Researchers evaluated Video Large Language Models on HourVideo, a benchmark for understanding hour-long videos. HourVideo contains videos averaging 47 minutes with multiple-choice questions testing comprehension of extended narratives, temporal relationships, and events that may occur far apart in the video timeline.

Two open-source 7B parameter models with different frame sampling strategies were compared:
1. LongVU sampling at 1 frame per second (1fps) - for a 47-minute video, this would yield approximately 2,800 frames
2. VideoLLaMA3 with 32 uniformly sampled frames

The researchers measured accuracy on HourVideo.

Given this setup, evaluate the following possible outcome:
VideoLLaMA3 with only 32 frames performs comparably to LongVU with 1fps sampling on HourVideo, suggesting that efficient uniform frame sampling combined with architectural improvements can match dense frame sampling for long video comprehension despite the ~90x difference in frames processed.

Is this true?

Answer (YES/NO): YES